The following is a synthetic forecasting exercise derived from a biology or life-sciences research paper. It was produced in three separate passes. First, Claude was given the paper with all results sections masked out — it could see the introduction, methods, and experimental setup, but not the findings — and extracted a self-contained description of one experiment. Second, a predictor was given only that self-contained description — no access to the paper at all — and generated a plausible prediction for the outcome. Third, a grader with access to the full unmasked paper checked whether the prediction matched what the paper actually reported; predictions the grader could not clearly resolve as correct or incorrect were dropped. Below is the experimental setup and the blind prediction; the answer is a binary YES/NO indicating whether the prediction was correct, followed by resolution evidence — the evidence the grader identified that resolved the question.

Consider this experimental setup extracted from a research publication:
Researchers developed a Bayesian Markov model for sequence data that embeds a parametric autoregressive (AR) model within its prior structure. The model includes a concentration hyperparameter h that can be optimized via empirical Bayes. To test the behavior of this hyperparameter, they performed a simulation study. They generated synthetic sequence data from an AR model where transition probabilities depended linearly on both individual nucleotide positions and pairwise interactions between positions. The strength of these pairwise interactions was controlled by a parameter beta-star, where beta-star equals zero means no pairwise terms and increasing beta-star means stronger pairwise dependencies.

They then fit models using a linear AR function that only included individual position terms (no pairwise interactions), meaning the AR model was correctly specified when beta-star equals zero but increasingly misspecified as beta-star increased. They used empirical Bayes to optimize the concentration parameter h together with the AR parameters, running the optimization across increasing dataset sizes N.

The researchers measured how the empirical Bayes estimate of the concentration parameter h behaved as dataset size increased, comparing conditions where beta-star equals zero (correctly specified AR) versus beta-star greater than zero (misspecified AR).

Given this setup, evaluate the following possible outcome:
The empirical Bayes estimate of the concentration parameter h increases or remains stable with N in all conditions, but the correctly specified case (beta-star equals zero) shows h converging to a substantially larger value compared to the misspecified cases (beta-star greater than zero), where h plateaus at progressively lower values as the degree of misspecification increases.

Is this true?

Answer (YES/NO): NO